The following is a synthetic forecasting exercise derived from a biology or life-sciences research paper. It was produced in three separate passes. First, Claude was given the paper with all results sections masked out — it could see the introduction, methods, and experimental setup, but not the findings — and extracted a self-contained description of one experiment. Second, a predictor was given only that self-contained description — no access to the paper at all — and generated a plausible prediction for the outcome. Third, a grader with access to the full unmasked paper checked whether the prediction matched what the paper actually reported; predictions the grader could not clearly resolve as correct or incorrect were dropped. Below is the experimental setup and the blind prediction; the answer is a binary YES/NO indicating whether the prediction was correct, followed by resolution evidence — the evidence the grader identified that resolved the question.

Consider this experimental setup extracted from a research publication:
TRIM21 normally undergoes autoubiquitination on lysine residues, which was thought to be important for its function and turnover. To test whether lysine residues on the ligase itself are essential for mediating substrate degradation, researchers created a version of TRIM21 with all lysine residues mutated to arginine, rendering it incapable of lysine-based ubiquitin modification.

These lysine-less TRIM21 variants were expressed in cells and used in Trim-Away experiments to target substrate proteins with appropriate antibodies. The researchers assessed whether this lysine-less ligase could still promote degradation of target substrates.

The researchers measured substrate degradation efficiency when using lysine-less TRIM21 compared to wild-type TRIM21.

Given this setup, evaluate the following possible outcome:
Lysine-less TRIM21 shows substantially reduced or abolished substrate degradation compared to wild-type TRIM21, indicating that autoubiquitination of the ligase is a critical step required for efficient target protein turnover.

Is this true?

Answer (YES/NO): NO